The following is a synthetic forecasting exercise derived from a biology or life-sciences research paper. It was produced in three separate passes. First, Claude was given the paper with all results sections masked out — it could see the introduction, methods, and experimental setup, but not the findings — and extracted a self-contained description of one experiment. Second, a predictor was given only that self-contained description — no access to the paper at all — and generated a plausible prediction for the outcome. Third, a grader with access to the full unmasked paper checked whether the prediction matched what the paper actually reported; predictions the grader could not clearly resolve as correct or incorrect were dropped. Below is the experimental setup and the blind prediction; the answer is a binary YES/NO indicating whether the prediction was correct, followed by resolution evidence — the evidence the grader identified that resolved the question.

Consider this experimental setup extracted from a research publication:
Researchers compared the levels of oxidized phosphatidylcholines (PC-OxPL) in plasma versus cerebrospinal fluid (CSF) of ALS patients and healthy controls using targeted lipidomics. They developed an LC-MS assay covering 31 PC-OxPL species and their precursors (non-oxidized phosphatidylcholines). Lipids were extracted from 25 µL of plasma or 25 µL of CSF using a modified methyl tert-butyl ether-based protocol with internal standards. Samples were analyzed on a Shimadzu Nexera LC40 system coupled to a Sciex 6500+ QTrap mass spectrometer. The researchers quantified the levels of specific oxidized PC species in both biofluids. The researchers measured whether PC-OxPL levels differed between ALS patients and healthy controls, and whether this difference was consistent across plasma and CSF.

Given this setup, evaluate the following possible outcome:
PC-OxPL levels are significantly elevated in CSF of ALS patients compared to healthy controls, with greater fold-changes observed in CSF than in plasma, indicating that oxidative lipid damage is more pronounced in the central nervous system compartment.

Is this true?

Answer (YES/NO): YES